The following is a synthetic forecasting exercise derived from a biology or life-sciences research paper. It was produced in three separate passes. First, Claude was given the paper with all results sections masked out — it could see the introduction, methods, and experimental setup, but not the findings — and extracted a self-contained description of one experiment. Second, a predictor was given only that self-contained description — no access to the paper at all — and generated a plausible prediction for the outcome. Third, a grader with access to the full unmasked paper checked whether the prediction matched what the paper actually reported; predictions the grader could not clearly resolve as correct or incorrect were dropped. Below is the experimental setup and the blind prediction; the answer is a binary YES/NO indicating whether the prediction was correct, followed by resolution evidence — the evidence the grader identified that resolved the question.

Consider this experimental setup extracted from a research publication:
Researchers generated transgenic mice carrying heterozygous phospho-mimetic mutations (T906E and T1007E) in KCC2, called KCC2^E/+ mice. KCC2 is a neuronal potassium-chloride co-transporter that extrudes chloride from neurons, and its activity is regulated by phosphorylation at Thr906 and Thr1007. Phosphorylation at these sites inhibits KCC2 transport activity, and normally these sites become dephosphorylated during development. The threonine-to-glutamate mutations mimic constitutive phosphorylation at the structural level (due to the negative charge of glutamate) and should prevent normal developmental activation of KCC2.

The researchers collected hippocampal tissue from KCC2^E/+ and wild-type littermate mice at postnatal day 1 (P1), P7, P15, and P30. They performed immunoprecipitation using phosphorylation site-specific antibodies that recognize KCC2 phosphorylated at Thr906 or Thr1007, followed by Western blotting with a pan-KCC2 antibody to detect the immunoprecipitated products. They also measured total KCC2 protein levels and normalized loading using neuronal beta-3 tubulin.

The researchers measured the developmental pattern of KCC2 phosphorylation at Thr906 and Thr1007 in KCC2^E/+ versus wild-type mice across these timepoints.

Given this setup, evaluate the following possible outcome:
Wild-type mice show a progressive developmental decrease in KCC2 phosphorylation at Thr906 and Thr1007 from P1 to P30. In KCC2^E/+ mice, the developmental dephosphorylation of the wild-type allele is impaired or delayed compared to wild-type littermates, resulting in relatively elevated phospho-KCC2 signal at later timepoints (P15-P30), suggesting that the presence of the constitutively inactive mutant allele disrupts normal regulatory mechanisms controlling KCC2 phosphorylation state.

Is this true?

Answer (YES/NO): NO